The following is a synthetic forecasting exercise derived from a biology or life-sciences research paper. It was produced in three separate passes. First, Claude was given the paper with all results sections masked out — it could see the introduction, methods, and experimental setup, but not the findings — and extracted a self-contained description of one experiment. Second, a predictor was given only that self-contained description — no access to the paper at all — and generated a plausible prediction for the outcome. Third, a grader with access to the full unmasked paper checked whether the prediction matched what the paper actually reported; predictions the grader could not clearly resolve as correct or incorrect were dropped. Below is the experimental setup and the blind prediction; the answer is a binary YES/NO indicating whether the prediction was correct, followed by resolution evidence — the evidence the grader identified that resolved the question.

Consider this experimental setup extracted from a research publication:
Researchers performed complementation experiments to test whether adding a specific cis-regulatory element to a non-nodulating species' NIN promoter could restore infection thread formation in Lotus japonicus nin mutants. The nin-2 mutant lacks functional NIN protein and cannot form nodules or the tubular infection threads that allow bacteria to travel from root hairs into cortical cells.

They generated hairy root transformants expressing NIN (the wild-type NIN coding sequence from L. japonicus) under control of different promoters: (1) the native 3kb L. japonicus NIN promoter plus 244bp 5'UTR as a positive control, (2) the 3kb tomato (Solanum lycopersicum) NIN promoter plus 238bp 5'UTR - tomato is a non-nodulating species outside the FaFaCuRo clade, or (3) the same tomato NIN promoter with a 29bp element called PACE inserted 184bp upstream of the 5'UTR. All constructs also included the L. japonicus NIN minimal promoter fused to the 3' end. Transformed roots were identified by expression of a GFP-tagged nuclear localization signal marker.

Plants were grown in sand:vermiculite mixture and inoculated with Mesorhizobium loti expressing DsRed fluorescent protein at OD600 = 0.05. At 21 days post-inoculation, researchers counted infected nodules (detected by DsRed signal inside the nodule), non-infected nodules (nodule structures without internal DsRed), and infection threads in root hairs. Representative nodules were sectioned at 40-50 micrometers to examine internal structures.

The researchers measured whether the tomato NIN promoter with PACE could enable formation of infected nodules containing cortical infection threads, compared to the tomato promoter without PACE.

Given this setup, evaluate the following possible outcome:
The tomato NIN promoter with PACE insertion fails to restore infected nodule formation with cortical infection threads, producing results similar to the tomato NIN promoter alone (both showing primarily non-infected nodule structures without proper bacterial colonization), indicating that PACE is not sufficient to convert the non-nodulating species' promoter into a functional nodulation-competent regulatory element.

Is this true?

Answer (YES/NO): NO